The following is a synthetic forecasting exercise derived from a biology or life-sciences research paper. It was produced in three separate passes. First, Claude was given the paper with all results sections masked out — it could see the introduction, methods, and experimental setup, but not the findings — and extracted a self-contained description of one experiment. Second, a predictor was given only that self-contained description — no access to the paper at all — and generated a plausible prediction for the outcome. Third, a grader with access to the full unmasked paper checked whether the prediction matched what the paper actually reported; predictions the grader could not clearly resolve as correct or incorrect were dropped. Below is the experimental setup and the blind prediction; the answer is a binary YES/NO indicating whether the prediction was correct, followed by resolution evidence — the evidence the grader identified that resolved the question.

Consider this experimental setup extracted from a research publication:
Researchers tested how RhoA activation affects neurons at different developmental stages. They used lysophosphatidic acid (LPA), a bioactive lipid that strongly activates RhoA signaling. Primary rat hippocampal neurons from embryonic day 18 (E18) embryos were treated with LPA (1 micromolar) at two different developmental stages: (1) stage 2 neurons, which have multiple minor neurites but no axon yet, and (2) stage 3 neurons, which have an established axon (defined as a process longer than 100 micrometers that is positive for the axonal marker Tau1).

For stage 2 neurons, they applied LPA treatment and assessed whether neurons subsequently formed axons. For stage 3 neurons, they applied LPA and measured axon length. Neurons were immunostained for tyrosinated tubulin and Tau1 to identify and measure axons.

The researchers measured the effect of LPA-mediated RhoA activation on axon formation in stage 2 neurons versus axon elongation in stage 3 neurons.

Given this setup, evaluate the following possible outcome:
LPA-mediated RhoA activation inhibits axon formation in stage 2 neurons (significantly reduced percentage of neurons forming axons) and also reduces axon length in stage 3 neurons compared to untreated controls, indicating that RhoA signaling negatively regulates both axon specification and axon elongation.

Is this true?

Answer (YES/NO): NO